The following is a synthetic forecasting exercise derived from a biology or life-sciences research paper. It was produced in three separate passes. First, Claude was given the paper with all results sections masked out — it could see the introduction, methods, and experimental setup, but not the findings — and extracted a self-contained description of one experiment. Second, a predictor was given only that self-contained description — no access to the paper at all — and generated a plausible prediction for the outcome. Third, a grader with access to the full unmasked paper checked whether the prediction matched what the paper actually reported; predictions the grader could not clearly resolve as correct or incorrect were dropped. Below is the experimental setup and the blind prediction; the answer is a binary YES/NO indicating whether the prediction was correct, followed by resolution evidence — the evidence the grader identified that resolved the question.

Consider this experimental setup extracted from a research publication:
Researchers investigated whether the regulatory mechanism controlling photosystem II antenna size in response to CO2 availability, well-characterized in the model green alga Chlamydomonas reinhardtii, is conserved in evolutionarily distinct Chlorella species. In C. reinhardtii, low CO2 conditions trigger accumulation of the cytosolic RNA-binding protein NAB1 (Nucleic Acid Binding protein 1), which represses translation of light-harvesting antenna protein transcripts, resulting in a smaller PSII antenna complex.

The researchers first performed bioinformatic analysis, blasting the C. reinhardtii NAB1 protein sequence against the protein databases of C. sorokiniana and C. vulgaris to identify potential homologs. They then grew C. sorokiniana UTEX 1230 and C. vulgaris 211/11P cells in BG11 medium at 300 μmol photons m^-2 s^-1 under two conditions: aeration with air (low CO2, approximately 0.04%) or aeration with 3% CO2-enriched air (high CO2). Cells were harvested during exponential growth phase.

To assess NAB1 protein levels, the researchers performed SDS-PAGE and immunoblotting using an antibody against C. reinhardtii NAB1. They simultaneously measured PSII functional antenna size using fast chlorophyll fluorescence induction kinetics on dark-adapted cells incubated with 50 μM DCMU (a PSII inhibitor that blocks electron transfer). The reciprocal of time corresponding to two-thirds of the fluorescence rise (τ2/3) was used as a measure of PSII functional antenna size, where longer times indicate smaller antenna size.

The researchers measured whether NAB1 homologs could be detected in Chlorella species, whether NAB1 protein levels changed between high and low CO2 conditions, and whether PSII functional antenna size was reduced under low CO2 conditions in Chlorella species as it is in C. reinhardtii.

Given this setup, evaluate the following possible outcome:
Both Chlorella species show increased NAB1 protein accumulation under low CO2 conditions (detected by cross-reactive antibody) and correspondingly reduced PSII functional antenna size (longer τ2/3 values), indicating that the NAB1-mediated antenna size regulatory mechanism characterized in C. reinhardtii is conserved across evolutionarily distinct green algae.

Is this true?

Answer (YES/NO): NO